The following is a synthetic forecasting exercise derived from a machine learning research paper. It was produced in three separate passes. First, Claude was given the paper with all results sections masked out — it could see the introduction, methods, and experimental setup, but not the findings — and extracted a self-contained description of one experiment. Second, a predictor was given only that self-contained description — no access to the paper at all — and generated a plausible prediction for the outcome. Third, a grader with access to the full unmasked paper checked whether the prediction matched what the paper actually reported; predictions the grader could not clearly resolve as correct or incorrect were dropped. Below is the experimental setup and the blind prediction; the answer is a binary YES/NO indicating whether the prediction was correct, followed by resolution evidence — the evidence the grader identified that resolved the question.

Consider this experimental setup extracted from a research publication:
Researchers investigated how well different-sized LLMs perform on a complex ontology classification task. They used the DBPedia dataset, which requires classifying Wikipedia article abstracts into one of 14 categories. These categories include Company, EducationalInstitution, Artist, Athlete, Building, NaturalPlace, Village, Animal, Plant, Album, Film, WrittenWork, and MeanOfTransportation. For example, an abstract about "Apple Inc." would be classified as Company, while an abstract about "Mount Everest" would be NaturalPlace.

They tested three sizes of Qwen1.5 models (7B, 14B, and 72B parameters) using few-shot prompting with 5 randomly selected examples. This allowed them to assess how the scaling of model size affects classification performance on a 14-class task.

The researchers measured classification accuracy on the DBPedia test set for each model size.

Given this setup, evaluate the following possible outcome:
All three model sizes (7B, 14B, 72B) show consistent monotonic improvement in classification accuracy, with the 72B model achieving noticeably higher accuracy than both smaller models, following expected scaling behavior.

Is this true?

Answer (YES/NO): YES